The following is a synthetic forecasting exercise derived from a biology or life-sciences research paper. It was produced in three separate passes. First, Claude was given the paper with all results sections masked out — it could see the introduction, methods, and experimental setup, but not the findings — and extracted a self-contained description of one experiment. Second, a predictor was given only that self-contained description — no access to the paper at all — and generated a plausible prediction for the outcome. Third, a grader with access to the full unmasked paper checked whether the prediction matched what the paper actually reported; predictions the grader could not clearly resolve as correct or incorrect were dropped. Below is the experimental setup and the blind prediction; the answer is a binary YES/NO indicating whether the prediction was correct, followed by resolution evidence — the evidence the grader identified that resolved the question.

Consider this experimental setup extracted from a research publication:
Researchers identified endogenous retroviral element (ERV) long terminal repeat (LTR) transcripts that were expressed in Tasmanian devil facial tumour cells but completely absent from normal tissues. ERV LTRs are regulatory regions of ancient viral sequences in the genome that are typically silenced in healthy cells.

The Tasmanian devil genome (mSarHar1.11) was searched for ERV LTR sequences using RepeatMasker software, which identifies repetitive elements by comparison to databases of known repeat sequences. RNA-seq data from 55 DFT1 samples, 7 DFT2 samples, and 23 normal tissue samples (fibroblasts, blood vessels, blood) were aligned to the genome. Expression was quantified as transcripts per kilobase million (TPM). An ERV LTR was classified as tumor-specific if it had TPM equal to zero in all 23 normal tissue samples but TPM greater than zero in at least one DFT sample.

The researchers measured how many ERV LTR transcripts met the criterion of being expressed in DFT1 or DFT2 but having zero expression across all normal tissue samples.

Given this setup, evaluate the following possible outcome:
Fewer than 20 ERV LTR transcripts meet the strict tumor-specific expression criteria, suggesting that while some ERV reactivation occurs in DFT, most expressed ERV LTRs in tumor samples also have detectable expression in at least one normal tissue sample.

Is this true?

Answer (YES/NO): NO